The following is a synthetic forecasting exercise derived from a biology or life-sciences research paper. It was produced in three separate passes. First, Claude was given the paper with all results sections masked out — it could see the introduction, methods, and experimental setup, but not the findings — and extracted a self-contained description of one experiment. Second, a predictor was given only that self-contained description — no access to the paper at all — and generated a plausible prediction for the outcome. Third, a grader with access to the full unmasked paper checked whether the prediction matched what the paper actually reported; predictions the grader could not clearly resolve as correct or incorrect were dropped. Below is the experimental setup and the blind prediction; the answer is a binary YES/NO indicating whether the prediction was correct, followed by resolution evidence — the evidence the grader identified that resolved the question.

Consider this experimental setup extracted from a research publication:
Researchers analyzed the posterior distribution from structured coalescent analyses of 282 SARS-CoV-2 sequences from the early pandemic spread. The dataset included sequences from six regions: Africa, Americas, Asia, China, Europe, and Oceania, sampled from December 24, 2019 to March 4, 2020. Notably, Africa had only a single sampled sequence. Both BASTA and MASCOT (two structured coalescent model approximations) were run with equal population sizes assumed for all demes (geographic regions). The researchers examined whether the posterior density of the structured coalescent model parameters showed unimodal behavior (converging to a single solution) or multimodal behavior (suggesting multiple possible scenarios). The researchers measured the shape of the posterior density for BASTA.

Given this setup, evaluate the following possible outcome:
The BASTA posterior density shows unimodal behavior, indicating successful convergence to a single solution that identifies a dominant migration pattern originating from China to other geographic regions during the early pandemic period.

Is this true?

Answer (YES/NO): NO